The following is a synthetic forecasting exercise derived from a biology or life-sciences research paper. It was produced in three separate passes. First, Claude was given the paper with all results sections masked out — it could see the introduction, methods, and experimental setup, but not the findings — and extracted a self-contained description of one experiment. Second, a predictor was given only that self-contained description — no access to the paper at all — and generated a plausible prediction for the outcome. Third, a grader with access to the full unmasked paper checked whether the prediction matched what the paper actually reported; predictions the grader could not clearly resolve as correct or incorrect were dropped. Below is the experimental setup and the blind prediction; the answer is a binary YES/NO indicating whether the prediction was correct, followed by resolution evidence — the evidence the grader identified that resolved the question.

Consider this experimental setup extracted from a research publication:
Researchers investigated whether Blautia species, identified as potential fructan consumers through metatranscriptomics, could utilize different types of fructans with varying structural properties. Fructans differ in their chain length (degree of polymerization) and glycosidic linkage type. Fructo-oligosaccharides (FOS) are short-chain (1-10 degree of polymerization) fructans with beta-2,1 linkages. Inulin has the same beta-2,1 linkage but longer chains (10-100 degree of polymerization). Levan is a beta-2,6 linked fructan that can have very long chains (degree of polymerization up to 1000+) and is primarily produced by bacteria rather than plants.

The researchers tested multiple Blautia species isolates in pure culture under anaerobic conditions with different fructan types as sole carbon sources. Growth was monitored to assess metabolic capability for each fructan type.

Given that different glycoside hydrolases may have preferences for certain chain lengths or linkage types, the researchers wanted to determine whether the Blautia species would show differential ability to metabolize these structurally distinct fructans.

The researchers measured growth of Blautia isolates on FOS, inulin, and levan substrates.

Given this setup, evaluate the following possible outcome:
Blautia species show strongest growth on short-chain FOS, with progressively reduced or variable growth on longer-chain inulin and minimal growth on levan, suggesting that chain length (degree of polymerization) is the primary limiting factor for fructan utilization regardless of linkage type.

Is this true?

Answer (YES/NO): NO